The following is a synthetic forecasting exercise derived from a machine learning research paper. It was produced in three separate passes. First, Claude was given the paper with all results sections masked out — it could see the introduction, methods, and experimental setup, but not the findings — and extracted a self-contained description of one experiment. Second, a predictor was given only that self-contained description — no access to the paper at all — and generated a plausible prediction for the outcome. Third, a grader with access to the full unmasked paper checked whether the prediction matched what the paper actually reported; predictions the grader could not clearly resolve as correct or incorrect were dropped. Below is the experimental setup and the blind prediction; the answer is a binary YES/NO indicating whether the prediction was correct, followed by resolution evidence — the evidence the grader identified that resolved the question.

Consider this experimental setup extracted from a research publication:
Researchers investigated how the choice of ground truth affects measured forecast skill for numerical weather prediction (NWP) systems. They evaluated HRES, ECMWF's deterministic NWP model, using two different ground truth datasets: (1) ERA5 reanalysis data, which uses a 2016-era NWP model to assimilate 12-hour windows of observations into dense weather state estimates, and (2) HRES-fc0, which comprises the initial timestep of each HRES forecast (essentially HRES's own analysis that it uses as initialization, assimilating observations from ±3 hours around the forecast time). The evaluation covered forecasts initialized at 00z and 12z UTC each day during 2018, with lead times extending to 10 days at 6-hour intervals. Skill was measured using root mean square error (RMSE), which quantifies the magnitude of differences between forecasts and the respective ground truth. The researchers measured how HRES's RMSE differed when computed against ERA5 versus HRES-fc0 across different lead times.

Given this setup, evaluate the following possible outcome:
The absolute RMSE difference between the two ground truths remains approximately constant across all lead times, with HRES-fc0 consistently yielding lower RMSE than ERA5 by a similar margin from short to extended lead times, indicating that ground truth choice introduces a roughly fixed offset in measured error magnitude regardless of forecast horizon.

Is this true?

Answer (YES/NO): NO